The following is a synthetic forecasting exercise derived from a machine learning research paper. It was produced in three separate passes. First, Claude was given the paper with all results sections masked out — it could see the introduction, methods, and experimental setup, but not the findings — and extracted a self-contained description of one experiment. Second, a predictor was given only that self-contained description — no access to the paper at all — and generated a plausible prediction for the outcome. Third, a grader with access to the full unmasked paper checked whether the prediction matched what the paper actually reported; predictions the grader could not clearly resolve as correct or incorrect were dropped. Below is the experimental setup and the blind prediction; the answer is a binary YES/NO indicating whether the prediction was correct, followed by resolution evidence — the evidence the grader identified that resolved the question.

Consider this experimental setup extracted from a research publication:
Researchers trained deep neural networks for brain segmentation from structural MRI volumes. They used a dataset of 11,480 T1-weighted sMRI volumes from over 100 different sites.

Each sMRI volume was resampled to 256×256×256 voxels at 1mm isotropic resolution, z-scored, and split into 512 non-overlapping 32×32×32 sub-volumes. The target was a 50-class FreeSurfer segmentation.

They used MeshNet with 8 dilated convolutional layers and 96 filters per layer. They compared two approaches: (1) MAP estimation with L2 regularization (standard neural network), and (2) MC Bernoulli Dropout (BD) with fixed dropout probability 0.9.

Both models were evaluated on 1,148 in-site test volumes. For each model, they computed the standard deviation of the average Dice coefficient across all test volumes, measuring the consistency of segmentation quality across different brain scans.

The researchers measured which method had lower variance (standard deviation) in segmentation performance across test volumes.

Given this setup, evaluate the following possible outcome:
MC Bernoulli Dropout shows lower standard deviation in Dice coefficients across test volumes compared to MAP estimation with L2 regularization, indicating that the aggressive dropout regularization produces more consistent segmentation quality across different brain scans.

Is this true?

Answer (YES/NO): YES